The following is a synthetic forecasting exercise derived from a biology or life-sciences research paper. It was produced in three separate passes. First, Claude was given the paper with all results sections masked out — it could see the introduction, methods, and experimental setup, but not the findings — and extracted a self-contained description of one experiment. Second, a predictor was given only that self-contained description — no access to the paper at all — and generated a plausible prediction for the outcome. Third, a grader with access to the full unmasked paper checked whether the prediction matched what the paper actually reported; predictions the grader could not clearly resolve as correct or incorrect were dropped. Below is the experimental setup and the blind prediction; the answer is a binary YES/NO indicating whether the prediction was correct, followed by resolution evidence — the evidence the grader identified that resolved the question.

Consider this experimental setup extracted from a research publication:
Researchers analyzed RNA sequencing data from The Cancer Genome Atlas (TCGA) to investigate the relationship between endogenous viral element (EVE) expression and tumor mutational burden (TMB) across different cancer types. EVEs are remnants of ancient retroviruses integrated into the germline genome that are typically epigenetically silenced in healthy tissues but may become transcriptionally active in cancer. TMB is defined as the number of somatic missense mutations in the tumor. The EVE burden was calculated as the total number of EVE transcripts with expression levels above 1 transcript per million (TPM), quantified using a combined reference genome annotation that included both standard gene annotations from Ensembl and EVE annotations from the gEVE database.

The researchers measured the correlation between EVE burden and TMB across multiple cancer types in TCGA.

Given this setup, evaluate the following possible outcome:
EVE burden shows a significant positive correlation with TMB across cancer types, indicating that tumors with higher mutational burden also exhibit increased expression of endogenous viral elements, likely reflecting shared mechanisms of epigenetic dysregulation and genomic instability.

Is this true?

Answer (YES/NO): NO